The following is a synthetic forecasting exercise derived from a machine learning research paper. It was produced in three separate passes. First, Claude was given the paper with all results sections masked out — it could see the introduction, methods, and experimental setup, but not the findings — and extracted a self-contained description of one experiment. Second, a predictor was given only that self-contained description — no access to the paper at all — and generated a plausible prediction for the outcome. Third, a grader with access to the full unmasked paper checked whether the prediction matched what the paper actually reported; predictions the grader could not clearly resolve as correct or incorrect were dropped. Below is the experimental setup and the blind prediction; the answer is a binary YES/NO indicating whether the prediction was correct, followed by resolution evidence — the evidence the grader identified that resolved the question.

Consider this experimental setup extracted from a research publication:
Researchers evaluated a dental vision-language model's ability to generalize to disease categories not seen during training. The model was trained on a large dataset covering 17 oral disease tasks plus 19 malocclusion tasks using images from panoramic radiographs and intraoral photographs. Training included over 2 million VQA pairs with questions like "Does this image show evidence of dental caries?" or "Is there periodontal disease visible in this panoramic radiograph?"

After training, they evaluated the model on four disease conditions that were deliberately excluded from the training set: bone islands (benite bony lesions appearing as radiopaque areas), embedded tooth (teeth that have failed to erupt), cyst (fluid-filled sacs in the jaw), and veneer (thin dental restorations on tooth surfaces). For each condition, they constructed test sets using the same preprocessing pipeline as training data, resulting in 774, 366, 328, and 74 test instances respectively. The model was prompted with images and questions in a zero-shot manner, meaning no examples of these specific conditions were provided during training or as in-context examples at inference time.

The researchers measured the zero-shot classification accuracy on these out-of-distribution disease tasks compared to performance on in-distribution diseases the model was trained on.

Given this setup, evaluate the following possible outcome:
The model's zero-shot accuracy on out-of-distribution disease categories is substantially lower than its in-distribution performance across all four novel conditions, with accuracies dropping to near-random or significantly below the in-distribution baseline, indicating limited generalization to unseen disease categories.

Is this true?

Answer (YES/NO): NO